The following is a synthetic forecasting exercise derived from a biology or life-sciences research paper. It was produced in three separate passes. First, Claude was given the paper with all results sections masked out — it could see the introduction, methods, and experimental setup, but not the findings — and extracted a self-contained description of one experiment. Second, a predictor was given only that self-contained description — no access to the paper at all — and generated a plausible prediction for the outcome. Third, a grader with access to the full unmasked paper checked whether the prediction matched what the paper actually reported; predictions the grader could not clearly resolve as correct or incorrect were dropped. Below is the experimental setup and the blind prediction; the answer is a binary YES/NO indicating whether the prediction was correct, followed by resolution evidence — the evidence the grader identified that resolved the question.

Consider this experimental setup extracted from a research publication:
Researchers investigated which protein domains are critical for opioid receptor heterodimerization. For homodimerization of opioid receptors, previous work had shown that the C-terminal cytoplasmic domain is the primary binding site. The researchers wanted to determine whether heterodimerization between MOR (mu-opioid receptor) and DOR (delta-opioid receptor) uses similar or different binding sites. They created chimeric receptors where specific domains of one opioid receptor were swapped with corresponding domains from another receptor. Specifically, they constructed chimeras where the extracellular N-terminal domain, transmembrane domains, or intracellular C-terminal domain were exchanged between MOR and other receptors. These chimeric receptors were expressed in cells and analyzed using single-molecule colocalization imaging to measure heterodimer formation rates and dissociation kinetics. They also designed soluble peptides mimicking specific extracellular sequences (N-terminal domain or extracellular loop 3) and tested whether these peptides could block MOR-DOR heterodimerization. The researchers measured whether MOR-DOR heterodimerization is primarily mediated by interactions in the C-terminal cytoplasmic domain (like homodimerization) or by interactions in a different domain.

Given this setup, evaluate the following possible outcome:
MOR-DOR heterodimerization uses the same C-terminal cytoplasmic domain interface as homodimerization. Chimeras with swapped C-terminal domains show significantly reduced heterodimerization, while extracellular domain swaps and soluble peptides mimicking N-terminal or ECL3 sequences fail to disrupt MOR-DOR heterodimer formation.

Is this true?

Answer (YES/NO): NO